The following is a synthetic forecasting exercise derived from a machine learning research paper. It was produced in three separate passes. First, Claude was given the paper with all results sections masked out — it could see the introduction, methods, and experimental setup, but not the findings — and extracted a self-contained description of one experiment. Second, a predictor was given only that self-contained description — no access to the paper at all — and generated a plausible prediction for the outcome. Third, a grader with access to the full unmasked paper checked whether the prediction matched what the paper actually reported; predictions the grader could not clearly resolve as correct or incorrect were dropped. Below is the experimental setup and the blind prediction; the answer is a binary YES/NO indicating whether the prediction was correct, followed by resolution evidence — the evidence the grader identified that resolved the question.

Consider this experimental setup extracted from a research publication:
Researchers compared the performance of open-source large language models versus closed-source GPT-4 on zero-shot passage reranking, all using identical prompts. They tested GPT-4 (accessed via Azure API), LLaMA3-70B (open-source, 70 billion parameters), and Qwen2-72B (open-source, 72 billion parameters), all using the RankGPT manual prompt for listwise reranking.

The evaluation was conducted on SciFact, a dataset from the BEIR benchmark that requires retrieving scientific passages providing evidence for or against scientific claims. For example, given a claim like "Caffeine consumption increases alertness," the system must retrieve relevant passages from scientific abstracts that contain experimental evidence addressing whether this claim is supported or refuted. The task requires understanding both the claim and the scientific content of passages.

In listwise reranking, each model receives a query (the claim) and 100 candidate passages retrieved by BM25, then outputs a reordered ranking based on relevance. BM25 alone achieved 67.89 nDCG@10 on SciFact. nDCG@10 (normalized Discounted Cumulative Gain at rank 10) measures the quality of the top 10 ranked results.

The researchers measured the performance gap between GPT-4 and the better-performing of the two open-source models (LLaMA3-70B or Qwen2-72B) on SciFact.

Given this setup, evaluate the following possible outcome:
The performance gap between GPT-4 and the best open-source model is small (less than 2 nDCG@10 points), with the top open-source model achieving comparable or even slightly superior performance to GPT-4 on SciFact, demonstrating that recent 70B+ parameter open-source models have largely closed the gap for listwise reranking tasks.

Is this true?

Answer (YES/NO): YES